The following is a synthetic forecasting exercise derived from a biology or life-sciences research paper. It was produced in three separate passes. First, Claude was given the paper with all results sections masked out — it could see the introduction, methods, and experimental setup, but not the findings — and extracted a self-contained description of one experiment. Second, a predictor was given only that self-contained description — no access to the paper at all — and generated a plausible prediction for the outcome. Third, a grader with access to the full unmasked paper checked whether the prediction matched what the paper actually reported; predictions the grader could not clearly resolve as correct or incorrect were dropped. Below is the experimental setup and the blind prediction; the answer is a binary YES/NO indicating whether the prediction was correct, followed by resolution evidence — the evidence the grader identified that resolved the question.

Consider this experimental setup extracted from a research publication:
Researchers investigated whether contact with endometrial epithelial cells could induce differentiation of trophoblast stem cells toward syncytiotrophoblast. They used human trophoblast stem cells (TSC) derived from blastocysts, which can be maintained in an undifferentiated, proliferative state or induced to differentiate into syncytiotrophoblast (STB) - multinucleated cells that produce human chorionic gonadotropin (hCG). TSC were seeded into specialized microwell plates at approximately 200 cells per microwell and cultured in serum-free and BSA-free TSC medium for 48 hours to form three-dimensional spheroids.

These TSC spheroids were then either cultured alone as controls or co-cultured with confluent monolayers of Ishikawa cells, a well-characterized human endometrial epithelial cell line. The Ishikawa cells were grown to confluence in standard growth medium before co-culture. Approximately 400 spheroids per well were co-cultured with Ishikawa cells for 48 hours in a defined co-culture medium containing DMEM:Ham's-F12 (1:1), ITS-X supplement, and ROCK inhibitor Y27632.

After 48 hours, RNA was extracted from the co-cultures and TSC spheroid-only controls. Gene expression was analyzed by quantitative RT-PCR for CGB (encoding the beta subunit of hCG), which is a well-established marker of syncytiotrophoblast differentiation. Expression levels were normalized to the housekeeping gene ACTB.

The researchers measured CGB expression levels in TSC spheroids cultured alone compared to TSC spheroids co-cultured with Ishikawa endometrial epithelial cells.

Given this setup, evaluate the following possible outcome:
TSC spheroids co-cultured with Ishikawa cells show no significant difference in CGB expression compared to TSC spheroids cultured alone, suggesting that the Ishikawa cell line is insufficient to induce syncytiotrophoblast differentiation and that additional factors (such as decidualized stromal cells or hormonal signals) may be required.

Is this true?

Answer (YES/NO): NO